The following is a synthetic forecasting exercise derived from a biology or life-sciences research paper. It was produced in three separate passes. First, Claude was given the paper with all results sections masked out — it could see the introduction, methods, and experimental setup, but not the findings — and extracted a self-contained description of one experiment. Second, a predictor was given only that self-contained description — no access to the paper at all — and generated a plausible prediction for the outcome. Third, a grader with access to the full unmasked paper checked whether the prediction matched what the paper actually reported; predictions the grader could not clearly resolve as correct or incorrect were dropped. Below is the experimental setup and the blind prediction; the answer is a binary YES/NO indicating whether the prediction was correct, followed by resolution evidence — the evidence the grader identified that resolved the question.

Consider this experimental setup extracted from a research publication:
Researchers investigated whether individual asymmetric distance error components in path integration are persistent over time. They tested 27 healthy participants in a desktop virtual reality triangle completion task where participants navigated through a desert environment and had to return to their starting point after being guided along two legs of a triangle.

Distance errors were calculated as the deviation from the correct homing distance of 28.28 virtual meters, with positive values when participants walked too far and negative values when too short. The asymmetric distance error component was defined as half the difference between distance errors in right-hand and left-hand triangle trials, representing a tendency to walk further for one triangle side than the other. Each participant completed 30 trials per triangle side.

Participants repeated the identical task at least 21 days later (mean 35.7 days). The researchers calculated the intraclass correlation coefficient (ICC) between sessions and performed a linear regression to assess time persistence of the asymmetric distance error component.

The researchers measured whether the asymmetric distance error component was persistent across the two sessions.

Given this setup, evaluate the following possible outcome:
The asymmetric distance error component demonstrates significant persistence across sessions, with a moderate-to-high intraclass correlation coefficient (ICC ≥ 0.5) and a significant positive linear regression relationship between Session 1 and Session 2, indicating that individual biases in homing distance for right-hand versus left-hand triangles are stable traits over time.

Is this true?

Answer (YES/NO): NO